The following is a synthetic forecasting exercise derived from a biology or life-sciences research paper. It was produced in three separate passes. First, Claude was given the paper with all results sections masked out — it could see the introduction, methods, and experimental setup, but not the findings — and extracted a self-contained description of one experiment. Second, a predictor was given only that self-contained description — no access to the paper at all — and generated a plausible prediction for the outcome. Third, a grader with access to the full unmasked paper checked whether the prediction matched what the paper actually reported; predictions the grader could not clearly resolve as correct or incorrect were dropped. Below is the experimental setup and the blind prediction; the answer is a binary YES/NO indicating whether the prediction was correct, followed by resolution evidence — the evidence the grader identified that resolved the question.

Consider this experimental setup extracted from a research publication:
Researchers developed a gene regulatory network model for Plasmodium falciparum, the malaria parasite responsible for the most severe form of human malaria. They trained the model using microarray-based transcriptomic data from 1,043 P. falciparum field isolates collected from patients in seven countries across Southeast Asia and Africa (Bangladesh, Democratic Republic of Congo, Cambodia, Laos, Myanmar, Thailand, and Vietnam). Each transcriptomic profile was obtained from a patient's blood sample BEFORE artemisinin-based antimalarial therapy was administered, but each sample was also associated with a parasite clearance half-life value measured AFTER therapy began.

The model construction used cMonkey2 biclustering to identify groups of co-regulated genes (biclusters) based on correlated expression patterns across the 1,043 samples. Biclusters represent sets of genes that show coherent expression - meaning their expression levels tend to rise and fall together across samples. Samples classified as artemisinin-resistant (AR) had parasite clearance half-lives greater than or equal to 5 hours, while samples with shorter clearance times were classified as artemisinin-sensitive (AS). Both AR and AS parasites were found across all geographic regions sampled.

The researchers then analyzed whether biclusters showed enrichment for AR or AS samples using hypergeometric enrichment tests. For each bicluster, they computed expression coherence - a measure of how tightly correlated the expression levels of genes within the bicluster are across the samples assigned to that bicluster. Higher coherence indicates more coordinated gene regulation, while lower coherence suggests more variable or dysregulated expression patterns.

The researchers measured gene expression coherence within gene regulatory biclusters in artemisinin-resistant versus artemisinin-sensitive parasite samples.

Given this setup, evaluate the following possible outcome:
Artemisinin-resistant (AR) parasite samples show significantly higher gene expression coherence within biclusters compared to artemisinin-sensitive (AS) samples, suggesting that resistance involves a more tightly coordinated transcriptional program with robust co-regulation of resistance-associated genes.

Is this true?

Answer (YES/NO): NO